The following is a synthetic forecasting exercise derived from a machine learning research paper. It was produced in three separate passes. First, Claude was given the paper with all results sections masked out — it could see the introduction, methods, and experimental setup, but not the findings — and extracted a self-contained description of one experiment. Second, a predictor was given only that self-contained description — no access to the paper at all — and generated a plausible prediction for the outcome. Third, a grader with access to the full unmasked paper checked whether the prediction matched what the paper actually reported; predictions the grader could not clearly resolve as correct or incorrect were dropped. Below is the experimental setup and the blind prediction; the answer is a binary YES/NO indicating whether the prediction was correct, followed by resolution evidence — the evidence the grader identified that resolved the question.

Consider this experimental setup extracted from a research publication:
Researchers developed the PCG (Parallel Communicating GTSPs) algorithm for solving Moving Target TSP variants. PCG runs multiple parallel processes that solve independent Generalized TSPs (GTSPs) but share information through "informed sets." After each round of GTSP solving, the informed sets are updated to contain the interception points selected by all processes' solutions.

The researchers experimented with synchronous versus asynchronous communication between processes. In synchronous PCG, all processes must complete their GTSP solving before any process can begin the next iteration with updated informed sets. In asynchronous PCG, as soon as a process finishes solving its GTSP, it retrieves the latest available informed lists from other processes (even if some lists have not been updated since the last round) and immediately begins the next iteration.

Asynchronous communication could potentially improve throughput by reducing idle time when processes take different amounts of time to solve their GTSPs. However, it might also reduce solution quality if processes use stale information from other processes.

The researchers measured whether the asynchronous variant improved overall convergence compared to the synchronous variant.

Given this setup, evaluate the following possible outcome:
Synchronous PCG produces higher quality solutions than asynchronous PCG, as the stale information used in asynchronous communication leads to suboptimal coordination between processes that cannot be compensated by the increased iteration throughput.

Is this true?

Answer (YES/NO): NO